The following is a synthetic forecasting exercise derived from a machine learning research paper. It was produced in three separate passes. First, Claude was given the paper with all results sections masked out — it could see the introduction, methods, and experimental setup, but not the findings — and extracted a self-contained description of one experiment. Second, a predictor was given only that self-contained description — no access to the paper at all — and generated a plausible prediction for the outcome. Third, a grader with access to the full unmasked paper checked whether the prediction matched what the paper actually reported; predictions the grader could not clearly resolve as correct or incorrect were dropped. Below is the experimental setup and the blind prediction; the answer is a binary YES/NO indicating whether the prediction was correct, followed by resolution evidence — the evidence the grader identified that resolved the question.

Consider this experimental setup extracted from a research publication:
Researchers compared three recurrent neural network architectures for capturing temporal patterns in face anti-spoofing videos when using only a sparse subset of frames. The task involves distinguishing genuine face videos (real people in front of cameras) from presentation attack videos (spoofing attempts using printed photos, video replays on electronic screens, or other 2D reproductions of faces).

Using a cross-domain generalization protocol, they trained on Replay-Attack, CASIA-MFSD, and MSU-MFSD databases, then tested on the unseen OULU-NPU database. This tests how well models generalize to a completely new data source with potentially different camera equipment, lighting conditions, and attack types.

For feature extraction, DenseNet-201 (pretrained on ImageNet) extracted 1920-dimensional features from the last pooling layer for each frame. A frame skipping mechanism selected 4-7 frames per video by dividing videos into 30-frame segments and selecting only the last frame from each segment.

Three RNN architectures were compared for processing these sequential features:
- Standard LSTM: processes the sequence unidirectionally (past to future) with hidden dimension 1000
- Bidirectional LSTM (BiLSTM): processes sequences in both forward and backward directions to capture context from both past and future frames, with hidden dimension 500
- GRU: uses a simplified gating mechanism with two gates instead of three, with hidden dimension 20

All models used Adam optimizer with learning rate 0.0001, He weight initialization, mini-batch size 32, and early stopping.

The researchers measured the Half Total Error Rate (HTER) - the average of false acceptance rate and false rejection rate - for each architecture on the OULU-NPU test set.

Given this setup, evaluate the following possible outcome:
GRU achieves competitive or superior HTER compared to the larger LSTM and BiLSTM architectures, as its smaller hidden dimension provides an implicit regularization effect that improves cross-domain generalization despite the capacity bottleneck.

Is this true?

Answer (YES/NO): YES